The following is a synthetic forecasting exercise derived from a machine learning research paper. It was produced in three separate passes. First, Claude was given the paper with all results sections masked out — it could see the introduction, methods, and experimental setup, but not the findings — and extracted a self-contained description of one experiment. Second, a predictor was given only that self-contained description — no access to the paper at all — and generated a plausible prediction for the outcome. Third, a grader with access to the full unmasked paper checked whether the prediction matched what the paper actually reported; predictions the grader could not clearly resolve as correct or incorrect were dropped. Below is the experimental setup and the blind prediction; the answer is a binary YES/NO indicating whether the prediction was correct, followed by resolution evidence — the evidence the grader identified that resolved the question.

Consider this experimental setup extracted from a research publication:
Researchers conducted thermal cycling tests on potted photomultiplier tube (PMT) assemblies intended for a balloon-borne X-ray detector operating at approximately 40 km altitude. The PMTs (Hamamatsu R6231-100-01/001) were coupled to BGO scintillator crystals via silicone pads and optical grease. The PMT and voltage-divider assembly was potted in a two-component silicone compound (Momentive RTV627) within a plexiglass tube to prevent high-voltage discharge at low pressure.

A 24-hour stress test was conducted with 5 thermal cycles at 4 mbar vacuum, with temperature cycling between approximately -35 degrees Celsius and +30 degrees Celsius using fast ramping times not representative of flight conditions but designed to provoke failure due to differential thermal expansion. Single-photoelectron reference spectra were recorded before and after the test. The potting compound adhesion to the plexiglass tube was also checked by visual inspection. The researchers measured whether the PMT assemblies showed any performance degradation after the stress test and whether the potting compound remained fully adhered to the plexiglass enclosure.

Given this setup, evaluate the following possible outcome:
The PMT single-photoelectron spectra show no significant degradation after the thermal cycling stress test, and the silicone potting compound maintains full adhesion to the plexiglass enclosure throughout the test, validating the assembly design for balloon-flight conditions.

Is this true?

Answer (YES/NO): NO